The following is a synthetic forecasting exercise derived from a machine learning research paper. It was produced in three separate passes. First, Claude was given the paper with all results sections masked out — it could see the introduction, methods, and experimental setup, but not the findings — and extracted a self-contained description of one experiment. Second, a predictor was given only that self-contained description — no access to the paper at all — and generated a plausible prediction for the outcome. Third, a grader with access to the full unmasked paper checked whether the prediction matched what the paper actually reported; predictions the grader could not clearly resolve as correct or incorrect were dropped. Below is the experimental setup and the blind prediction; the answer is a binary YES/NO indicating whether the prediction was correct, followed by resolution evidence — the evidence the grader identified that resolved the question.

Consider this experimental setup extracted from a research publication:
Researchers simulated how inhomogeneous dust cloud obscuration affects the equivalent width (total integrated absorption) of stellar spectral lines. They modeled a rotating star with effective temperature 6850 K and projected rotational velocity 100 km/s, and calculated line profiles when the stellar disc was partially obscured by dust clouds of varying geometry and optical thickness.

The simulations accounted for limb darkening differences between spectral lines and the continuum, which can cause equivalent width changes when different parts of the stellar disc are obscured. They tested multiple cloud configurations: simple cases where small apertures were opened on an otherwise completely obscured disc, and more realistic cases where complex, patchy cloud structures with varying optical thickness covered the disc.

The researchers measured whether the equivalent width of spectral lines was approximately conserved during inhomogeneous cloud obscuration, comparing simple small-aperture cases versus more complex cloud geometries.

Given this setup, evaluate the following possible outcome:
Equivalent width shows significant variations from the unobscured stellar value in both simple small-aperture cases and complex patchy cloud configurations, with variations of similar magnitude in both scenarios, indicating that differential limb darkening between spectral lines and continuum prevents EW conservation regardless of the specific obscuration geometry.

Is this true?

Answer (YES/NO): NO